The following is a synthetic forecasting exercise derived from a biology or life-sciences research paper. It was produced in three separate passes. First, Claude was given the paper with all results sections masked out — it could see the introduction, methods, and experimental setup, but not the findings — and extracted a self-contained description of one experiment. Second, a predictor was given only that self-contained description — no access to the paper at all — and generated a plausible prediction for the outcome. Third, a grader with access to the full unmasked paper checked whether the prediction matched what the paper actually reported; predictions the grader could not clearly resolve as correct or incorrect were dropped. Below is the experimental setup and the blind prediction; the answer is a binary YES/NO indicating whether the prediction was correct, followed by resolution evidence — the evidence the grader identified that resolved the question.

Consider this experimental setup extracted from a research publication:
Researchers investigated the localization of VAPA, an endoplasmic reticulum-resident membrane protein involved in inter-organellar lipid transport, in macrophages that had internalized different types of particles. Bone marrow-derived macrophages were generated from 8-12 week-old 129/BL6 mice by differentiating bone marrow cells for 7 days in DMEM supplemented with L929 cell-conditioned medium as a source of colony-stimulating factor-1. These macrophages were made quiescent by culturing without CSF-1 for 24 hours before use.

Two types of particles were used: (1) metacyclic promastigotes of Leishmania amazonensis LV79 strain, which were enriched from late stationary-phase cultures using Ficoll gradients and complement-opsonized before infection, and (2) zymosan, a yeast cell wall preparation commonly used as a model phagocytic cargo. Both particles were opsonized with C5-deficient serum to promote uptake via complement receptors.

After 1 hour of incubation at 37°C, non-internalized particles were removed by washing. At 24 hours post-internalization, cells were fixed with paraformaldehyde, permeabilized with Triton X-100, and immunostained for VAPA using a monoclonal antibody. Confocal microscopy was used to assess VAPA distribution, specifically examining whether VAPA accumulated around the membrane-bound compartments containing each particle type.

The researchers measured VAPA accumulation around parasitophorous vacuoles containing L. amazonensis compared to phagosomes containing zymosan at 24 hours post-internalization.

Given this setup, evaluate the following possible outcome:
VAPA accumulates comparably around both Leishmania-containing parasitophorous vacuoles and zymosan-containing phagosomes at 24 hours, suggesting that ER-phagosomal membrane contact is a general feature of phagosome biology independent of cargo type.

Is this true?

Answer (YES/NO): NO